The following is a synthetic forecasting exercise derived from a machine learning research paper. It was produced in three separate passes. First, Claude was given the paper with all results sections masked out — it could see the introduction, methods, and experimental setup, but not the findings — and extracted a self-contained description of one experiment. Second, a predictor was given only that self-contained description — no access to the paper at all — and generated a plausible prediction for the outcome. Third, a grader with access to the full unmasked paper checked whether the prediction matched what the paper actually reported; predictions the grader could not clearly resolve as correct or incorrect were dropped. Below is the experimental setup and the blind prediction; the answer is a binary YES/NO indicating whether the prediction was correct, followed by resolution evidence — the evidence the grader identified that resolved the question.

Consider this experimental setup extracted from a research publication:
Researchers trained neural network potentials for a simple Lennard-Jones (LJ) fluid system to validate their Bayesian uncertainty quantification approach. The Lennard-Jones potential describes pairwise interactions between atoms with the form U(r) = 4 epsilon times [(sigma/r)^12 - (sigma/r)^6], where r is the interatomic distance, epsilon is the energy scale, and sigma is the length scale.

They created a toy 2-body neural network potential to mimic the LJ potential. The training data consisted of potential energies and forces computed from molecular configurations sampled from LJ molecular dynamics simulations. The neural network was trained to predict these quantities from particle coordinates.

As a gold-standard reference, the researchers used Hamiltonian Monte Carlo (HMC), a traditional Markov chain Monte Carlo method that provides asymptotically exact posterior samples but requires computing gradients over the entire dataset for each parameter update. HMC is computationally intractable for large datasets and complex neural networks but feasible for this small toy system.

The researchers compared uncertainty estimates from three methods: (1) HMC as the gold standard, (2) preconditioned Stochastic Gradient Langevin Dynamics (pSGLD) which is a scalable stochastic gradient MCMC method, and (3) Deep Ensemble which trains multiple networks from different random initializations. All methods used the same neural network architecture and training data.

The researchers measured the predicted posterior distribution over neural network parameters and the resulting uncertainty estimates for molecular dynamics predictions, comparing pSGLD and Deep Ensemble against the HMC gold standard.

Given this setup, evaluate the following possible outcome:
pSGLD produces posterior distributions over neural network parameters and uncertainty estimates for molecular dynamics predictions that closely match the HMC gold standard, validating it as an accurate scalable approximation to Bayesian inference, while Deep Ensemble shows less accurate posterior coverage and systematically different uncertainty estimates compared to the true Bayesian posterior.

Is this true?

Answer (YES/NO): NO